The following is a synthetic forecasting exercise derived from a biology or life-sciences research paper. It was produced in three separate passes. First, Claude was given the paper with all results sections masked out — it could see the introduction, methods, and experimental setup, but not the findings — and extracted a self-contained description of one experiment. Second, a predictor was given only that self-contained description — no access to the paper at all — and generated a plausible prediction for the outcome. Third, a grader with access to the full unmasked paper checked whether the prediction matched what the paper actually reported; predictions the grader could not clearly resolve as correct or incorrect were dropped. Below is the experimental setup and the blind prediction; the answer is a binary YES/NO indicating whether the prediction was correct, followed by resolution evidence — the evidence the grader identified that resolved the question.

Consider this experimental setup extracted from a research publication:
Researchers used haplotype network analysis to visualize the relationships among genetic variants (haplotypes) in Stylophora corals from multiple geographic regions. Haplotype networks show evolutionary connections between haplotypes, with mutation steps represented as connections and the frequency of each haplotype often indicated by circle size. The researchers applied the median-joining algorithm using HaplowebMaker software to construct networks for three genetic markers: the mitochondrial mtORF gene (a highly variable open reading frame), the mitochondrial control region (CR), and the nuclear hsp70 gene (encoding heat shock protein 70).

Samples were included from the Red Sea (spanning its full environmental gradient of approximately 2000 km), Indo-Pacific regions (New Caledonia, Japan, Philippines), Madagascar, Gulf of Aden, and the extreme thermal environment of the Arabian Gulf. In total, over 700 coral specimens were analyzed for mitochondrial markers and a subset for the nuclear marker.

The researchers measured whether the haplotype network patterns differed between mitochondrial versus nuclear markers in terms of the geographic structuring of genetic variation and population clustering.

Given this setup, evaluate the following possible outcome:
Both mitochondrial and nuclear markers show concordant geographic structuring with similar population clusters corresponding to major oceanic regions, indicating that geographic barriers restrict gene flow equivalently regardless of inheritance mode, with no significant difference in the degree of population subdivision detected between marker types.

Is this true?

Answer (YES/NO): YES